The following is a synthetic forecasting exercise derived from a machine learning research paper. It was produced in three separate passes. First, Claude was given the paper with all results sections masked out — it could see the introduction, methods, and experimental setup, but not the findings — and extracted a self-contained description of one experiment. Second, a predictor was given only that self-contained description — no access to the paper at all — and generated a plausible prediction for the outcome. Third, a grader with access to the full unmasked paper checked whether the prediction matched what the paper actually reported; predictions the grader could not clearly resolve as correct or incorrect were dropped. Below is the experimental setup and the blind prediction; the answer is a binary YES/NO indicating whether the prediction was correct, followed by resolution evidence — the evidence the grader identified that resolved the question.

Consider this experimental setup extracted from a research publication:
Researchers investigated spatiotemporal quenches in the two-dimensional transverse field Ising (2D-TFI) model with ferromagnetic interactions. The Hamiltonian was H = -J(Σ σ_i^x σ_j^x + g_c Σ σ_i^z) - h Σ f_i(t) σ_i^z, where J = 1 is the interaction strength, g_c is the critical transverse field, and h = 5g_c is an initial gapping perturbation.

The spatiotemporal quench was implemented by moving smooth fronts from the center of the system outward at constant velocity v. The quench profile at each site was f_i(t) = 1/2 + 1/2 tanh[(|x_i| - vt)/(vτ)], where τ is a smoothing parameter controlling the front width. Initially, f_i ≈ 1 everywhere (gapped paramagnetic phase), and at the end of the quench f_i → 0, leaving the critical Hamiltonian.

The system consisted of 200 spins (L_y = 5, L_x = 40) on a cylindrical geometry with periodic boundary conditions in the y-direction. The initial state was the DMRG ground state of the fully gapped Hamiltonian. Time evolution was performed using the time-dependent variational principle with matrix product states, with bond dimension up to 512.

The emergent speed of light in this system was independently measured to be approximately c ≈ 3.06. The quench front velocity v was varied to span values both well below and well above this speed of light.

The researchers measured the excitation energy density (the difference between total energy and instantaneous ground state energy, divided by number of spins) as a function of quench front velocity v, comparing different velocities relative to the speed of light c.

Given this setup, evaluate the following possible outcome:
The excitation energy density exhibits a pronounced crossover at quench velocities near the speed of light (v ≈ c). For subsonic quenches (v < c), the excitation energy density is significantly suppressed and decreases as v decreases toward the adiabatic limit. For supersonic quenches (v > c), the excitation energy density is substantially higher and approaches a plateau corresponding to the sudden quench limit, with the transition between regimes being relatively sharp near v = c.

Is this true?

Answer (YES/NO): NO